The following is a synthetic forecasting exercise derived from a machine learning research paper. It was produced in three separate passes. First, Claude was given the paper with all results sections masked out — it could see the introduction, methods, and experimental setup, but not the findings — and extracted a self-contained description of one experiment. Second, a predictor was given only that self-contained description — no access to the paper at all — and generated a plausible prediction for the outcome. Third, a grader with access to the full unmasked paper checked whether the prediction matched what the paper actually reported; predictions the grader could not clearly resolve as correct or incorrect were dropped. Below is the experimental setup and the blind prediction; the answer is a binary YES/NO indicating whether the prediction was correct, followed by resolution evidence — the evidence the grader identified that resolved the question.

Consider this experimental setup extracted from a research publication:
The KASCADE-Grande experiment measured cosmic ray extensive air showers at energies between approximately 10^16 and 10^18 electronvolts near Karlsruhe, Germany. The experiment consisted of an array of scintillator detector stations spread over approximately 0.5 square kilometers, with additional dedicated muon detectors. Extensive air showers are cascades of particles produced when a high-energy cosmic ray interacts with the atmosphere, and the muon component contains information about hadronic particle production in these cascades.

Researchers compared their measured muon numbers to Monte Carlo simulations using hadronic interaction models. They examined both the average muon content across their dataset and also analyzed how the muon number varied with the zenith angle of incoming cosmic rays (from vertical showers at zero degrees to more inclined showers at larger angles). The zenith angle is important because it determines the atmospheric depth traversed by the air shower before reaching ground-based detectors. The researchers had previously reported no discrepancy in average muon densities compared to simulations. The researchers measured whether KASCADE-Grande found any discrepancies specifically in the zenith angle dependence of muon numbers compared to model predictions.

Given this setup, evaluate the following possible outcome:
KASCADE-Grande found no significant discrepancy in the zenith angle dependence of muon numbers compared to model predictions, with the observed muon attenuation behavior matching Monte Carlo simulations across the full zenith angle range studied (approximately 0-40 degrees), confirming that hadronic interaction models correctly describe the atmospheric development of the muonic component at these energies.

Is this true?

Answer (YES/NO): NO